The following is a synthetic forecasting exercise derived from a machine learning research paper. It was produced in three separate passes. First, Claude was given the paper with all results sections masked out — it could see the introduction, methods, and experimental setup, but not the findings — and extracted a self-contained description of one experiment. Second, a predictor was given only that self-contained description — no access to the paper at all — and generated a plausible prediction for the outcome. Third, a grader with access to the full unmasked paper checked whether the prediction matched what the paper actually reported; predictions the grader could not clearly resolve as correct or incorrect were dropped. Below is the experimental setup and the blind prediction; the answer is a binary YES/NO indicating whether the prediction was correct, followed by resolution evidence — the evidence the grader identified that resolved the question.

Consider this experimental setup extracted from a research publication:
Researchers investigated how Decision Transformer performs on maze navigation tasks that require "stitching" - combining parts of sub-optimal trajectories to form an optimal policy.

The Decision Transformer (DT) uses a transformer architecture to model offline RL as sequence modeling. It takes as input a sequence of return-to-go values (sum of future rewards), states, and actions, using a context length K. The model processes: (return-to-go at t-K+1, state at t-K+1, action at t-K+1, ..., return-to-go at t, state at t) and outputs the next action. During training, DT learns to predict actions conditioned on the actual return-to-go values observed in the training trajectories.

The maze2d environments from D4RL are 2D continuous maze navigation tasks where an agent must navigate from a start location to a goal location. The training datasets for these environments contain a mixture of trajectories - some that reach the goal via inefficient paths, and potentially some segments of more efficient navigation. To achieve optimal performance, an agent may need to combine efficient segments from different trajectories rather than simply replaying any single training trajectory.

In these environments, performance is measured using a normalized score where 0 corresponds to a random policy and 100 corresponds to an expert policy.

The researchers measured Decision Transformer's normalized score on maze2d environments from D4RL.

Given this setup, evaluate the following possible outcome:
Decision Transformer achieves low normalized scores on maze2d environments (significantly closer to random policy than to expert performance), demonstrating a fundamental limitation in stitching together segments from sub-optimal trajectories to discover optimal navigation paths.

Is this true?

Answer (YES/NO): NO